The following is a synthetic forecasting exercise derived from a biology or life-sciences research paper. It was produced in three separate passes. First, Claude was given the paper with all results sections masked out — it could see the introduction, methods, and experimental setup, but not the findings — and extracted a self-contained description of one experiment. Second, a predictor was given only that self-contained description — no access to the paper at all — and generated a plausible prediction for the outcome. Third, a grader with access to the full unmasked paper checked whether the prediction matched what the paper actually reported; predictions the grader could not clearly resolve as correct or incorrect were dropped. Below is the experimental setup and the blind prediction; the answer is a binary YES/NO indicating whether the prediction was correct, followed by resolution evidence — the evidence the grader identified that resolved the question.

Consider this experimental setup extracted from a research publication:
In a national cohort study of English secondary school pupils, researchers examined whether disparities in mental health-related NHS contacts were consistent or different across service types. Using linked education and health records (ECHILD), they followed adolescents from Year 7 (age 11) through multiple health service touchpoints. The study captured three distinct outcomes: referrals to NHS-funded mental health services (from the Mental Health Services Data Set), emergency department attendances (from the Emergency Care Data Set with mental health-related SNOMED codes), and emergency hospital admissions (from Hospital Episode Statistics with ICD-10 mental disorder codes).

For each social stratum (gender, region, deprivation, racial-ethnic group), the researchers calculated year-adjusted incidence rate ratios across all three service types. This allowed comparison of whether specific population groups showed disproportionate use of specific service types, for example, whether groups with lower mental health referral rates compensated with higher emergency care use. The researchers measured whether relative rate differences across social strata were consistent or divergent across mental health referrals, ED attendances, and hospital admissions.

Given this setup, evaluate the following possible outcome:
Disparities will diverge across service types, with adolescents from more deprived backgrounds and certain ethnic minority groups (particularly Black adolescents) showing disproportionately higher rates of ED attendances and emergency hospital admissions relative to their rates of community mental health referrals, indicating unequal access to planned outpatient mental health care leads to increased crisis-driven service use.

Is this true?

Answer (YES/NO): NO